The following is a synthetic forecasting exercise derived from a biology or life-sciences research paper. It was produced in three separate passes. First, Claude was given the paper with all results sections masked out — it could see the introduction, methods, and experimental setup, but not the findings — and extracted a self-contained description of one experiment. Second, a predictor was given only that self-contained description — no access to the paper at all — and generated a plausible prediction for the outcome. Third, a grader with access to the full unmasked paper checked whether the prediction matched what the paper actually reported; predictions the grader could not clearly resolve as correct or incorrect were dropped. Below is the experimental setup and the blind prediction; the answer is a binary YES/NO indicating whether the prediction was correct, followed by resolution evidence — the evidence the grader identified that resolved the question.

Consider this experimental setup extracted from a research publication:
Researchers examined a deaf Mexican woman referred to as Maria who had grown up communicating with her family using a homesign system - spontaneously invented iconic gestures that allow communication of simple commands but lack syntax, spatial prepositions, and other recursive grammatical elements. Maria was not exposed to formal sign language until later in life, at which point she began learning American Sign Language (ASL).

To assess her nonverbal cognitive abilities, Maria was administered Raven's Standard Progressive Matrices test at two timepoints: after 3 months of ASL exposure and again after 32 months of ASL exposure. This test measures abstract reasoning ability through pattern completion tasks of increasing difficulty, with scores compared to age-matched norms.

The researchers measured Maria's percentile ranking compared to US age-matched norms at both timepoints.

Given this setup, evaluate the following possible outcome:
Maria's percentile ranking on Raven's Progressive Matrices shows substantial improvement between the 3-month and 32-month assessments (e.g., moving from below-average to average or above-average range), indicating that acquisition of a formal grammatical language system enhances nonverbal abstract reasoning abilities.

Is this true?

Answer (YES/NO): YES